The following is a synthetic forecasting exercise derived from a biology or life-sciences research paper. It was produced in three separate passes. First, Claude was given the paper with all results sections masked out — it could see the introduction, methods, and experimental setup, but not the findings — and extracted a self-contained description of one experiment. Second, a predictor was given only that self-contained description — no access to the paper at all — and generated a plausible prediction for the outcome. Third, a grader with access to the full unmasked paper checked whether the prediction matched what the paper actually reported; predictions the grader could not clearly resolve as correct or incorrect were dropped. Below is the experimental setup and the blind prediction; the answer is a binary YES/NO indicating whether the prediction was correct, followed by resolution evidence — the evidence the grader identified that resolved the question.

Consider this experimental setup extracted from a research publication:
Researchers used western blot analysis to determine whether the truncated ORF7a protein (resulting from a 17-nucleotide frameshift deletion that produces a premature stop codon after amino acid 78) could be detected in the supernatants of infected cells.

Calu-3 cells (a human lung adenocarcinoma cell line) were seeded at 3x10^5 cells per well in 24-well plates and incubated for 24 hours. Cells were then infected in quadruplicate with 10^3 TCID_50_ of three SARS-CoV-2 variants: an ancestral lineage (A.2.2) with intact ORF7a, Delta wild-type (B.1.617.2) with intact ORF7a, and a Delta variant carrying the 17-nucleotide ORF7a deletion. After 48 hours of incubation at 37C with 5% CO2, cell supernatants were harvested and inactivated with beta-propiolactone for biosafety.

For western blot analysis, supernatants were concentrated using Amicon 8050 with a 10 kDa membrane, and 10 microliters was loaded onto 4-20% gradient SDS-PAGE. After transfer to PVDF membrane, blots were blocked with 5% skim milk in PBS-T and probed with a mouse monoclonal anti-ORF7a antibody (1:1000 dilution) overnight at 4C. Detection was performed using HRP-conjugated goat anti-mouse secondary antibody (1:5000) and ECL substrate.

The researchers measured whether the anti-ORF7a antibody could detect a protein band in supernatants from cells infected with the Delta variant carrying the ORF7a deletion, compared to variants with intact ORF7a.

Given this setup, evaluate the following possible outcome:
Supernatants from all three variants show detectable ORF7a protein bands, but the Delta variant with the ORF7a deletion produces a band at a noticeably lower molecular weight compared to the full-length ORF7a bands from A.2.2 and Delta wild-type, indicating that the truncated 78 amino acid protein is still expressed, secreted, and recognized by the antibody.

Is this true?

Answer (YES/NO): NO